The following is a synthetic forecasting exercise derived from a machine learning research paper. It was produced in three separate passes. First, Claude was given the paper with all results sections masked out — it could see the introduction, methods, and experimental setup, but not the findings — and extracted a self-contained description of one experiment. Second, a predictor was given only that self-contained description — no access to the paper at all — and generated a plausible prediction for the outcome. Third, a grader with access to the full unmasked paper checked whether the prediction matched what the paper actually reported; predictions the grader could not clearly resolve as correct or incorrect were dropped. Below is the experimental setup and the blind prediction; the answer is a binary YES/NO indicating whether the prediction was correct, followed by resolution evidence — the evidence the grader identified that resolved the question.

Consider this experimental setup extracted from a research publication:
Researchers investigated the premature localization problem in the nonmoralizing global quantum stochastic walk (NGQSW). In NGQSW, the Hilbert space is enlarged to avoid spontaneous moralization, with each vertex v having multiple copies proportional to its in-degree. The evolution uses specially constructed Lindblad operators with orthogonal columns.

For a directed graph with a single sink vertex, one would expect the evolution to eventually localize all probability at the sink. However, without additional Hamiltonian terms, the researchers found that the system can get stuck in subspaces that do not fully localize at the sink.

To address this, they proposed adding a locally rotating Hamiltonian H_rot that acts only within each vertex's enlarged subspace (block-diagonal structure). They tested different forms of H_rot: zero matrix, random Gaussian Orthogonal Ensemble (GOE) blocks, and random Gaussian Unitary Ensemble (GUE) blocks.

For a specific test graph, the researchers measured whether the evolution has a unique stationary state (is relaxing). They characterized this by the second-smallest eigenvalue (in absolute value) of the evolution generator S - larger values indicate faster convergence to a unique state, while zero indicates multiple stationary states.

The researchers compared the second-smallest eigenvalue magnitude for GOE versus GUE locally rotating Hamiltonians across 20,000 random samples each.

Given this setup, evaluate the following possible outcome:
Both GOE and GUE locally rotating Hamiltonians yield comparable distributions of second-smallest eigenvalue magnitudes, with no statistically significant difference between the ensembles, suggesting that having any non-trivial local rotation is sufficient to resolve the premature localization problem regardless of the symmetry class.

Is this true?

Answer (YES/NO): NO